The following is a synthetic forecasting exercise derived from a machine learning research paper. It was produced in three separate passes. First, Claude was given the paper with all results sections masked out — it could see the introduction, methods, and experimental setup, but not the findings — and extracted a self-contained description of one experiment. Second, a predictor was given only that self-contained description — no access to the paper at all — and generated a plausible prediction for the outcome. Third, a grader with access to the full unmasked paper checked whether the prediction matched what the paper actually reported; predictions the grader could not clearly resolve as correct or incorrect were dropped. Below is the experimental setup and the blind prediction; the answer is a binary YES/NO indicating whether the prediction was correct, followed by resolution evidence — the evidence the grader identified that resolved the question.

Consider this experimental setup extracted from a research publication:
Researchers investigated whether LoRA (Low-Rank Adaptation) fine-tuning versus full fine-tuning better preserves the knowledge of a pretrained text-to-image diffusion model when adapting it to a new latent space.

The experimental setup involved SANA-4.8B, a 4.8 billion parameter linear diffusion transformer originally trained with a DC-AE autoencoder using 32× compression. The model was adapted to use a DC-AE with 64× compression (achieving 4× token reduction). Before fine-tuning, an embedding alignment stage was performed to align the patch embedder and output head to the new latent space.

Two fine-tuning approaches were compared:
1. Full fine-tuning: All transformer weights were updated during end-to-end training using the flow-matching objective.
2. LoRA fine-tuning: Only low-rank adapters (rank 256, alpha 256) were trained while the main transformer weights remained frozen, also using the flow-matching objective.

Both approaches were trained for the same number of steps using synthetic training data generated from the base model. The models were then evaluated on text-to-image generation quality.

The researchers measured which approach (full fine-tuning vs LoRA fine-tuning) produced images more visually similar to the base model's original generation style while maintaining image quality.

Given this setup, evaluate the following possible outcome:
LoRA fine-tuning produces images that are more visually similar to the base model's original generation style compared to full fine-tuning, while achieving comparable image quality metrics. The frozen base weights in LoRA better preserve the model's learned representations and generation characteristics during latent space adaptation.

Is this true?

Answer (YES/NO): YES